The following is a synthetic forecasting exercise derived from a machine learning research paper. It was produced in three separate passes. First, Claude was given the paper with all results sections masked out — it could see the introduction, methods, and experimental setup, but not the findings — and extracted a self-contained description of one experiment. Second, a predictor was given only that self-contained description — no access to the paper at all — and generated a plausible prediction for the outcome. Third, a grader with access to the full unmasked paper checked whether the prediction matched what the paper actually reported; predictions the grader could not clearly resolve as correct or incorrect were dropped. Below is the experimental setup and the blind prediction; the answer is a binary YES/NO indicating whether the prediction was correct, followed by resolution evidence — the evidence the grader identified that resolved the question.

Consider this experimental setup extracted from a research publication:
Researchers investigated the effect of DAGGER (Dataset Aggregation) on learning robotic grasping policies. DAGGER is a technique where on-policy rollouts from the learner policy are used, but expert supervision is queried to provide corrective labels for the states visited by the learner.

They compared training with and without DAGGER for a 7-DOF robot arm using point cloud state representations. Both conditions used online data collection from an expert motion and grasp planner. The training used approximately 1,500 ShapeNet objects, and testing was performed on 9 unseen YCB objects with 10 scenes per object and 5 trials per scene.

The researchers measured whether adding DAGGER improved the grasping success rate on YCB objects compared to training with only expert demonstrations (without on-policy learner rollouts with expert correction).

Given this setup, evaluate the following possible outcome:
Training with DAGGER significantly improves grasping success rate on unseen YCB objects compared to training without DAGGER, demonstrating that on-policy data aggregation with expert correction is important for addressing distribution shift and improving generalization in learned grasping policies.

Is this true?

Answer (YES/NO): YES